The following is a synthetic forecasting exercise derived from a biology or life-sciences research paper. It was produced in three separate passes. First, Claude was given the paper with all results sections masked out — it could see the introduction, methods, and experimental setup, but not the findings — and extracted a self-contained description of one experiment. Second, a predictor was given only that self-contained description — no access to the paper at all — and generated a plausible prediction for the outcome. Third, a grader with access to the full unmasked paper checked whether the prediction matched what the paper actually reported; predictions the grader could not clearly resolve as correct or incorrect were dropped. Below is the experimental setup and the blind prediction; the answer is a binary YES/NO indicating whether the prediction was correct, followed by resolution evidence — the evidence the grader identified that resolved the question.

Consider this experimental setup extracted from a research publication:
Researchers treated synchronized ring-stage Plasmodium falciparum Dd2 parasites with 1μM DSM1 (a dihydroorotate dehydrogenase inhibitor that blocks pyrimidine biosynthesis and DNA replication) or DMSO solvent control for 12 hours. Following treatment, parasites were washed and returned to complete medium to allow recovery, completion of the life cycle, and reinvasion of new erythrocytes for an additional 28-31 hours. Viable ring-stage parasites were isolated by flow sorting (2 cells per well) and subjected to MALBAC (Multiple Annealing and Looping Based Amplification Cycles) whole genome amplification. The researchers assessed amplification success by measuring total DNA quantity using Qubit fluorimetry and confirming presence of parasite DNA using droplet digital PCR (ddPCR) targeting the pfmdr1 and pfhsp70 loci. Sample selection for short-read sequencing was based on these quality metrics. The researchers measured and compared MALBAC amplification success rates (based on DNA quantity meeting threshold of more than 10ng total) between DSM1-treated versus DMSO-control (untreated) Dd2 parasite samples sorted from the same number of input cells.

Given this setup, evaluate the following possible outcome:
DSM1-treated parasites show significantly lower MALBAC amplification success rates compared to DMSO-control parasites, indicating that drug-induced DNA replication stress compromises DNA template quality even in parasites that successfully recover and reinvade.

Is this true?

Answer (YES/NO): YES